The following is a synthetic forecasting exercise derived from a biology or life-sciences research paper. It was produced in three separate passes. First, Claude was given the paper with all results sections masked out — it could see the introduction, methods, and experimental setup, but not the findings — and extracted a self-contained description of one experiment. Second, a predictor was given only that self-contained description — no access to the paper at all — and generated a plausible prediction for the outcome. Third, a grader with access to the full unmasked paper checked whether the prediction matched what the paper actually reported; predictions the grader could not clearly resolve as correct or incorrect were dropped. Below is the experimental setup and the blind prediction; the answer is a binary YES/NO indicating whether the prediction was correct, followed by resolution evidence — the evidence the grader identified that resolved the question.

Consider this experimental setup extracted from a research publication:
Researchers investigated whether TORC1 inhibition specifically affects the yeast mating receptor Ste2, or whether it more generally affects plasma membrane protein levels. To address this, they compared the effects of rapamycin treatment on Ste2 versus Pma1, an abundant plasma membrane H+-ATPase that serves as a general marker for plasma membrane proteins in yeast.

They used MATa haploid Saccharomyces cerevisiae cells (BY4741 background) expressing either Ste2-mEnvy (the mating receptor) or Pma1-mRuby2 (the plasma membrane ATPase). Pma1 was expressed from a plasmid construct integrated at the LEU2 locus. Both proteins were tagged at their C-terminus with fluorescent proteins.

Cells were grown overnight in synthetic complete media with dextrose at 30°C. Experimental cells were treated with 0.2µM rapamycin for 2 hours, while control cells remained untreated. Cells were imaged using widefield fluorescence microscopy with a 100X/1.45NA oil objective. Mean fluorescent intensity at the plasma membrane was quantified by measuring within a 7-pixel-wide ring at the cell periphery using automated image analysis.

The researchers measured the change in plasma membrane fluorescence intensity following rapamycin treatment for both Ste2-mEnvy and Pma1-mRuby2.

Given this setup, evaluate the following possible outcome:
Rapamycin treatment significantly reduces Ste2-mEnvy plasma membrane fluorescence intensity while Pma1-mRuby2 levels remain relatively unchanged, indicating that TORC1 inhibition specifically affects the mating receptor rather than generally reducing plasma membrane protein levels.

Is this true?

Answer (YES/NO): NO